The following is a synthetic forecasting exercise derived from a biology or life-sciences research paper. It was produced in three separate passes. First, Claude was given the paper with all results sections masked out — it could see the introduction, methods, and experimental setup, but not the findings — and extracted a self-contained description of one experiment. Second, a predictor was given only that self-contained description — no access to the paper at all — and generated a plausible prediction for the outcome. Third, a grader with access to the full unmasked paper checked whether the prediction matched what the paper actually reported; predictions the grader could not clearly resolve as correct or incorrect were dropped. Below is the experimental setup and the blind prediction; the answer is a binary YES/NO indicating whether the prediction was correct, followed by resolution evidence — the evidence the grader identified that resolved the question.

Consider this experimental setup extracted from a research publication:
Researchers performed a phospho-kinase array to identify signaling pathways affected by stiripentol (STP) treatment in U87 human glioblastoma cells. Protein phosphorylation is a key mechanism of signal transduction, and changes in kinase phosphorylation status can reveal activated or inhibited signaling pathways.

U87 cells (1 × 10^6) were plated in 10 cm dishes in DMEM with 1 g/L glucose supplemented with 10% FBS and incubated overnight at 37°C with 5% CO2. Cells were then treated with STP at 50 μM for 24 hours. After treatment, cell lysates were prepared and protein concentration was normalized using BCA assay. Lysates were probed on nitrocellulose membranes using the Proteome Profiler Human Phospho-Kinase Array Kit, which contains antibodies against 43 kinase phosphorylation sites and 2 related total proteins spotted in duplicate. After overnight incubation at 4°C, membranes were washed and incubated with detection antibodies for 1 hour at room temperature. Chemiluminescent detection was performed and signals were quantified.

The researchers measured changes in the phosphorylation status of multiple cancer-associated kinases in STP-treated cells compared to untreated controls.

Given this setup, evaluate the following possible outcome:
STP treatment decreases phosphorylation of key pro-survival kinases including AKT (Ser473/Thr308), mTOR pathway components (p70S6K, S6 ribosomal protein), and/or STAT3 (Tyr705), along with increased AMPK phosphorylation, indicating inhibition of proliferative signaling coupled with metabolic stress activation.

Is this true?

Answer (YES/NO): NO